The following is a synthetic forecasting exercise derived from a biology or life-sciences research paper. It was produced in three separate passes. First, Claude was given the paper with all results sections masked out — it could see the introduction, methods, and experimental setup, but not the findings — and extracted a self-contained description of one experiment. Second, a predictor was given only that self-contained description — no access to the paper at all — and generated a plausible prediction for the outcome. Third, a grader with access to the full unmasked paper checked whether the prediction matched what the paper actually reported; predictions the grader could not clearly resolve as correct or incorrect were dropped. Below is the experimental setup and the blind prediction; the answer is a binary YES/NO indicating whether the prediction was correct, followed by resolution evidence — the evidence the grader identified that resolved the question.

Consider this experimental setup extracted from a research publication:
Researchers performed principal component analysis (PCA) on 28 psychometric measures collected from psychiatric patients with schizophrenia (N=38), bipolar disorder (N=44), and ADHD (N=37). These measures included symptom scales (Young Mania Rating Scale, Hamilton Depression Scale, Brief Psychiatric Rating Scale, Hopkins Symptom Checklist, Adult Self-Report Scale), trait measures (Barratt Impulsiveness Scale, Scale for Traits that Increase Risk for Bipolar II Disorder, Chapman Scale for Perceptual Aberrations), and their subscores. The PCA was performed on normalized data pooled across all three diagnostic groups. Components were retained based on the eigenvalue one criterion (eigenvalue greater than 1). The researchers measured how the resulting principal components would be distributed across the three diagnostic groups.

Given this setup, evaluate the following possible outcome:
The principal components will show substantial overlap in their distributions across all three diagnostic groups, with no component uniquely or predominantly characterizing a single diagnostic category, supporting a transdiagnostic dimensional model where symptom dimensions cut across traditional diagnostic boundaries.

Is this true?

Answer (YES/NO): NO